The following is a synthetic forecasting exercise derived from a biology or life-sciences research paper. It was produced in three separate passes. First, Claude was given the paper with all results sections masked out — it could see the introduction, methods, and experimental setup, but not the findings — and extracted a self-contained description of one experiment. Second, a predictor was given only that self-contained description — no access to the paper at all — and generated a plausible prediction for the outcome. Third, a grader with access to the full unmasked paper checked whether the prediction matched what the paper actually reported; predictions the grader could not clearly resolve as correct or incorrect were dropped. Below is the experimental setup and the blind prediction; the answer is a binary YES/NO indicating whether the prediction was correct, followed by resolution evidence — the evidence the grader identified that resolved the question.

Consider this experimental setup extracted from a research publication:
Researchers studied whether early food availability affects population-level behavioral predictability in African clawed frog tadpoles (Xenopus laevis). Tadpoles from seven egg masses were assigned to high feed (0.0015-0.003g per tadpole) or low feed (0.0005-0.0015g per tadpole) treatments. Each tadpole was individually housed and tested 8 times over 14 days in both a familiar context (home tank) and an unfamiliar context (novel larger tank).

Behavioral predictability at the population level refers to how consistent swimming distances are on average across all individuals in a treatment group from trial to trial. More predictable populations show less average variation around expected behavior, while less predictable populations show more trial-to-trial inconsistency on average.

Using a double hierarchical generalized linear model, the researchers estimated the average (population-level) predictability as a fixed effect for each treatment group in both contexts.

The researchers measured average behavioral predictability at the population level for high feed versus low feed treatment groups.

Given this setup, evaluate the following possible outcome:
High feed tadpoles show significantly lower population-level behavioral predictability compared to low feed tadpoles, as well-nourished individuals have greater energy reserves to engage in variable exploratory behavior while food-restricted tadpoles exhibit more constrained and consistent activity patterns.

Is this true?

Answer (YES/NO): NO